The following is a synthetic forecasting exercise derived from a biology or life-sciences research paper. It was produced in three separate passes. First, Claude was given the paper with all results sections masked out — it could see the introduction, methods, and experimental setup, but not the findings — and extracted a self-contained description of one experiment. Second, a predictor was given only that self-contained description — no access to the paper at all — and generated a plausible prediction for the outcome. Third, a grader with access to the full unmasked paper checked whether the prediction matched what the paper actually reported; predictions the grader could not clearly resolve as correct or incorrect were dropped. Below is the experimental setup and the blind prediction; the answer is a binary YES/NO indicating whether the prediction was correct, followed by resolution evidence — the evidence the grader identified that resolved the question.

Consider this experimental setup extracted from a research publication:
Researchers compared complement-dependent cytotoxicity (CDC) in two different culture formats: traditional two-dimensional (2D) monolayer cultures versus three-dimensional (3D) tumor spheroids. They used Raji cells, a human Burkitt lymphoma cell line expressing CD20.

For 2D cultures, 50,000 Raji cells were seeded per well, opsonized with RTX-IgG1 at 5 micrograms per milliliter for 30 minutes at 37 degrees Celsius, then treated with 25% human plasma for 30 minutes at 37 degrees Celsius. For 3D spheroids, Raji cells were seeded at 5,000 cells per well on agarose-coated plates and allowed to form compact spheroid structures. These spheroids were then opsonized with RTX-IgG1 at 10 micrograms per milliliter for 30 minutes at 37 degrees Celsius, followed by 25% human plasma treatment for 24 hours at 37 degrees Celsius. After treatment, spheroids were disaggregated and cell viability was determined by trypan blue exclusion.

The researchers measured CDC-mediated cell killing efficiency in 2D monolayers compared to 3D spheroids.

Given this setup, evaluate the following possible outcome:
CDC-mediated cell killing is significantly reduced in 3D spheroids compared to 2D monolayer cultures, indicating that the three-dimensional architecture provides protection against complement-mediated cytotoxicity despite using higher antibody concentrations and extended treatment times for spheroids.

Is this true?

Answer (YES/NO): YES